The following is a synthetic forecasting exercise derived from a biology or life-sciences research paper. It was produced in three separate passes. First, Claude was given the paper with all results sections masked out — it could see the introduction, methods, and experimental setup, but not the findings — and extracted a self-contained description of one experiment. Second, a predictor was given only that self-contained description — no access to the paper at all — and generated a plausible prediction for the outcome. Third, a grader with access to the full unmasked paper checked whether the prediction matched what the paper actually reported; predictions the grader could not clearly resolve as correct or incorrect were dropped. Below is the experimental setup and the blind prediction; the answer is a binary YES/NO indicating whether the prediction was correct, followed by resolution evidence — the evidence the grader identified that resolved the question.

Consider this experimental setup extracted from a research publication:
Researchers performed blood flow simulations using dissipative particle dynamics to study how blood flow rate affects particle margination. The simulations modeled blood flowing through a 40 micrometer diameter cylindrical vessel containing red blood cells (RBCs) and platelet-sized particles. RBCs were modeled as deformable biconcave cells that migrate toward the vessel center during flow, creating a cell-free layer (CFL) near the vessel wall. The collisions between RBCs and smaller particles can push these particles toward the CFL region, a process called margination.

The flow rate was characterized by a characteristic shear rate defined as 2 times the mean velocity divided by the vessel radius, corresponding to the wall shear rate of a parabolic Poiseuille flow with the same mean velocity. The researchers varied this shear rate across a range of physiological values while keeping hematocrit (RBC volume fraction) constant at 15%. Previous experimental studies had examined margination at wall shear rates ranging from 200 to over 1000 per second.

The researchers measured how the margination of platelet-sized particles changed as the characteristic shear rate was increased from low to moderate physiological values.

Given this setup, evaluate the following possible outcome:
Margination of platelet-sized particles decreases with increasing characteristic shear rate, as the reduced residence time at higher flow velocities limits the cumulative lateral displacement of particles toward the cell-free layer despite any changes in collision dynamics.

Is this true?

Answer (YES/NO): NO